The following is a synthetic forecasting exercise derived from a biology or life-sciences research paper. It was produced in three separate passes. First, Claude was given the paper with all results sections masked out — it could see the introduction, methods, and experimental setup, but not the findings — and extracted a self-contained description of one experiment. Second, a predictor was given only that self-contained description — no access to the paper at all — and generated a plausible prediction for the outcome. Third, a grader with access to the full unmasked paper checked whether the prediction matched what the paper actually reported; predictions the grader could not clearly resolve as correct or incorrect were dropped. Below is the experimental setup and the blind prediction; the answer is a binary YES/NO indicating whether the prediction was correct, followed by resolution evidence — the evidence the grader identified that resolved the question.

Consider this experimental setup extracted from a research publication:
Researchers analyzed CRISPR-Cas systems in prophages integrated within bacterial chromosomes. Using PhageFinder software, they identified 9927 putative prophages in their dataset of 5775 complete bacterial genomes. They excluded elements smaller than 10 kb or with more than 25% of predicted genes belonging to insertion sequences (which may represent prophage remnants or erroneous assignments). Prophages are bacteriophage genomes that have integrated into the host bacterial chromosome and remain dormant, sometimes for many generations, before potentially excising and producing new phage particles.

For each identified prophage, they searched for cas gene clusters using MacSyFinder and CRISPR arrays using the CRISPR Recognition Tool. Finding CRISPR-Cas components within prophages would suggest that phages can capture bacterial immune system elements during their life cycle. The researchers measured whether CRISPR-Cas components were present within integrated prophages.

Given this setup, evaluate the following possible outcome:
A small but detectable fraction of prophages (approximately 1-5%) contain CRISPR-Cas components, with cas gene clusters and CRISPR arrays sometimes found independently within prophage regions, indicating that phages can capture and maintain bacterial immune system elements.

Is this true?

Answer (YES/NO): NO